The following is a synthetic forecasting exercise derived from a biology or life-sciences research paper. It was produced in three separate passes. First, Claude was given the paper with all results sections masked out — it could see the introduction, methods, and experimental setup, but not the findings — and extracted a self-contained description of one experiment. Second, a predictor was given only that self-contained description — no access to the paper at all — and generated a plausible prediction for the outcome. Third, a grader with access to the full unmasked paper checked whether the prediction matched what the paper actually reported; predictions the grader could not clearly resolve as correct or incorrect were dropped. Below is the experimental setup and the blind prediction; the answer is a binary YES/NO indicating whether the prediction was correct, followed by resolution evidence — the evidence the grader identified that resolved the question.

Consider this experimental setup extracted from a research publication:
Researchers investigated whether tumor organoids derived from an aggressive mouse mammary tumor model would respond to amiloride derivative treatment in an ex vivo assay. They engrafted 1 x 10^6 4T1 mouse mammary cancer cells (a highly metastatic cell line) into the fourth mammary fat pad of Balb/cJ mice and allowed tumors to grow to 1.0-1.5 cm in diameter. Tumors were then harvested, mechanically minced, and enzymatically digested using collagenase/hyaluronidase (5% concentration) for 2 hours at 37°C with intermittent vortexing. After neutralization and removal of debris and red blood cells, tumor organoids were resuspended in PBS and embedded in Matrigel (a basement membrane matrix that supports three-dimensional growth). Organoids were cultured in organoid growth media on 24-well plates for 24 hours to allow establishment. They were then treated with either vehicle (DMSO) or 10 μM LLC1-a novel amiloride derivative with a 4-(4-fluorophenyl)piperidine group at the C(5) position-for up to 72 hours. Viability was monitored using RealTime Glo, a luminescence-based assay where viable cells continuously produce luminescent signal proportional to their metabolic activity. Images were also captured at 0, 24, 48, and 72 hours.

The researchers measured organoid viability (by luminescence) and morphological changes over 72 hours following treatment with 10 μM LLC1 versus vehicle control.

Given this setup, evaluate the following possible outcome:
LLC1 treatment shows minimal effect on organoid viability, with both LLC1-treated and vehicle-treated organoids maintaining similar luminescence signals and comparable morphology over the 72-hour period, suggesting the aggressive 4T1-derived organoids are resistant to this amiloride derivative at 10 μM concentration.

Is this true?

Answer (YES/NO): NO